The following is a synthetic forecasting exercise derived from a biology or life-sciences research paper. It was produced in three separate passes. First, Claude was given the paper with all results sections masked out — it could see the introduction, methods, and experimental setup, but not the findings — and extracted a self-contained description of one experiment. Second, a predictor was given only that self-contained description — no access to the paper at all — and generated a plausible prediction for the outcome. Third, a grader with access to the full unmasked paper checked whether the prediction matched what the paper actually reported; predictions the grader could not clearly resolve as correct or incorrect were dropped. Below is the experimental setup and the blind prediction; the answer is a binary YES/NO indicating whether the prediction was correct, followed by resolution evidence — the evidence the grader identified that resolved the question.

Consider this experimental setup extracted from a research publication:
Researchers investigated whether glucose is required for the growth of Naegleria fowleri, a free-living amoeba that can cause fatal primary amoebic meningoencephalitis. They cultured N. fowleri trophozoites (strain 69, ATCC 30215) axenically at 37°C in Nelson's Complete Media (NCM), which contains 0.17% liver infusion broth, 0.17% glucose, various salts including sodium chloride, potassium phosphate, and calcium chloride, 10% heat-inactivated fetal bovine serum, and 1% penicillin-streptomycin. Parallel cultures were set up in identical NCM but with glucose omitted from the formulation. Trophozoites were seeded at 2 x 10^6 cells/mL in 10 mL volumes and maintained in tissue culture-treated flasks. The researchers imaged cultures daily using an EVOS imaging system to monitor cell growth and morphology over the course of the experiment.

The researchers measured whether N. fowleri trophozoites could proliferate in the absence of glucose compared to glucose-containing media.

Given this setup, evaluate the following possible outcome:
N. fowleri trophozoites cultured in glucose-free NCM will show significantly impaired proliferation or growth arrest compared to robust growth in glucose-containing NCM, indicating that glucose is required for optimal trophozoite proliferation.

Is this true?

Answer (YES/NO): YES